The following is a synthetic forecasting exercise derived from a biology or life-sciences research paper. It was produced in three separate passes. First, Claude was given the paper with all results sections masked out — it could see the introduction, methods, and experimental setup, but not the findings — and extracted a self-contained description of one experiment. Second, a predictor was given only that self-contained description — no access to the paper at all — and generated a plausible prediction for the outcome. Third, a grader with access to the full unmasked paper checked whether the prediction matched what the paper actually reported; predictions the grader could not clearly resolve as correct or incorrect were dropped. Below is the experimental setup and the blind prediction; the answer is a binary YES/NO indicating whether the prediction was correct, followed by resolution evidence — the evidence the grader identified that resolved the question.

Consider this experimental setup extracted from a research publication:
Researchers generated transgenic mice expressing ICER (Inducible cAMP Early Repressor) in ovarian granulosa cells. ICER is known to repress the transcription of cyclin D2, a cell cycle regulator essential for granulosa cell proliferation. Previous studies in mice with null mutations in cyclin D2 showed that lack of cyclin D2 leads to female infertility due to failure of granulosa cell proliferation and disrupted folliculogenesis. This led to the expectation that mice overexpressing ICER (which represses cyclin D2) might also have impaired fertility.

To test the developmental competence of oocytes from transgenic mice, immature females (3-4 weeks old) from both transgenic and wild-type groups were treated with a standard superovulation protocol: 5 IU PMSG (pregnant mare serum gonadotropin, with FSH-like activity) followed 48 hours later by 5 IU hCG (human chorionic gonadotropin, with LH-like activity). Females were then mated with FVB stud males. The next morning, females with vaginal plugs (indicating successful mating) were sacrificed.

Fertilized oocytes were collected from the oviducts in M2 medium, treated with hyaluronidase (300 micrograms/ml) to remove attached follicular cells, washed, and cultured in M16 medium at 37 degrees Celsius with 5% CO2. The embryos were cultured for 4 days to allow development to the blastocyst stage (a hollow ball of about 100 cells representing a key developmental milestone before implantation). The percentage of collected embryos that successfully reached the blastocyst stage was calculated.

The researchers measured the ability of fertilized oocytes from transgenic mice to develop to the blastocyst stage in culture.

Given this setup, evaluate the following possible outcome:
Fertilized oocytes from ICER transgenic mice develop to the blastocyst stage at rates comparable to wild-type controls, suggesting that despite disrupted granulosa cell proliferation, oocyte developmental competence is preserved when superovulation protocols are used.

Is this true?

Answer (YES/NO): NO